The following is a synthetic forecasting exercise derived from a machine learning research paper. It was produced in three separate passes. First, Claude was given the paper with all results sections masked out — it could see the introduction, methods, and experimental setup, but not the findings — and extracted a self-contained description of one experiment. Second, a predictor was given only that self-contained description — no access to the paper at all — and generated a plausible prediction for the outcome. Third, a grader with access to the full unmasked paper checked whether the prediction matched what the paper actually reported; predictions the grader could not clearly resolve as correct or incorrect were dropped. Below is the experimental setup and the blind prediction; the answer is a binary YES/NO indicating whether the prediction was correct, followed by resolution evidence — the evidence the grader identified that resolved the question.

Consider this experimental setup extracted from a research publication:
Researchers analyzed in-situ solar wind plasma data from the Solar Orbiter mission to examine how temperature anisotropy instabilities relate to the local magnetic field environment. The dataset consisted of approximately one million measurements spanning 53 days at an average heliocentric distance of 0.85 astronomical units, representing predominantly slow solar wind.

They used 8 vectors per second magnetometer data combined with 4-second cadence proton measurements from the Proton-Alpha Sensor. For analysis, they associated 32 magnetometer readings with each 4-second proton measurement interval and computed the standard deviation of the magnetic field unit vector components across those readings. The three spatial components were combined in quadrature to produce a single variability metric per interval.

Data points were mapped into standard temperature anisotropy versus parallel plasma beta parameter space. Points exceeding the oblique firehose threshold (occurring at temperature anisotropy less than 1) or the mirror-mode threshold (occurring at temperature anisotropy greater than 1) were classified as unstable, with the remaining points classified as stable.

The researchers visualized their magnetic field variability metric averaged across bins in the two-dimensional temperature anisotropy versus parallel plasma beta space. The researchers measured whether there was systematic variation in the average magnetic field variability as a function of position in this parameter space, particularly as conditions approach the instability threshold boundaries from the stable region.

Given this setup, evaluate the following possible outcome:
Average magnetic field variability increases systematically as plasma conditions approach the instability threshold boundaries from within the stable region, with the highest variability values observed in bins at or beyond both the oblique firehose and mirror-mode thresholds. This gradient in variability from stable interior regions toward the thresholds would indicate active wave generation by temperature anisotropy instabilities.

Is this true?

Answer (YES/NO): YES